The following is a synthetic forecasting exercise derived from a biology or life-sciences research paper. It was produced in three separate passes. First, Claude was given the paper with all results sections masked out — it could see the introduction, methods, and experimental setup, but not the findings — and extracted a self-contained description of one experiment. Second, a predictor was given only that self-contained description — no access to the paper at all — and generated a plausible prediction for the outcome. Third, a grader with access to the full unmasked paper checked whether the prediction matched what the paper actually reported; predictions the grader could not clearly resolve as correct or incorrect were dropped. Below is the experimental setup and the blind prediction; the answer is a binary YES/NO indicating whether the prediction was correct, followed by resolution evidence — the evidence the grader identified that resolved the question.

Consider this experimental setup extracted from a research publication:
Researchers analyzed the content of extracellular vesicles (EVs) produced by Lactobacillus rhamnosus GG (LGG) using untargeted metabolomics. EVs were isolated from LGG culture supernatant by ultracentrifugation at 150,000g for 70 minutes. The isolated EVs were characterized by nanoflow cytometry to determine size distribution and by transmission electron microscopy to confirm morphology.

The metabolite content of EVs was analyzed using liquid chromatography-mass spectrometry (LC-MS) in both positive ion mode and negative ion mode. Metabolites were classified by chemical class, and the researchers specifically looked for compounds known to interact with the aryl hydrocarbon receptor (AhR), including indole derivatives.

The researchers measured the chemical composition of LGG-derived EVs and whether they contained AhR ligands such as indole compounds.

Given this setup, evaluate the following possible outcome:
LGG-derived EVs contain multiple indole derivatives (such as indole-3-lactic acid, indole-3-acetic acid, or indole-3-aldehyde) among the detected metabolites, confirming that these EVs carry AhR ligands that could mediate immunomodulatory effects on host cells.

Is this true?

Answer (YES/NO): YES